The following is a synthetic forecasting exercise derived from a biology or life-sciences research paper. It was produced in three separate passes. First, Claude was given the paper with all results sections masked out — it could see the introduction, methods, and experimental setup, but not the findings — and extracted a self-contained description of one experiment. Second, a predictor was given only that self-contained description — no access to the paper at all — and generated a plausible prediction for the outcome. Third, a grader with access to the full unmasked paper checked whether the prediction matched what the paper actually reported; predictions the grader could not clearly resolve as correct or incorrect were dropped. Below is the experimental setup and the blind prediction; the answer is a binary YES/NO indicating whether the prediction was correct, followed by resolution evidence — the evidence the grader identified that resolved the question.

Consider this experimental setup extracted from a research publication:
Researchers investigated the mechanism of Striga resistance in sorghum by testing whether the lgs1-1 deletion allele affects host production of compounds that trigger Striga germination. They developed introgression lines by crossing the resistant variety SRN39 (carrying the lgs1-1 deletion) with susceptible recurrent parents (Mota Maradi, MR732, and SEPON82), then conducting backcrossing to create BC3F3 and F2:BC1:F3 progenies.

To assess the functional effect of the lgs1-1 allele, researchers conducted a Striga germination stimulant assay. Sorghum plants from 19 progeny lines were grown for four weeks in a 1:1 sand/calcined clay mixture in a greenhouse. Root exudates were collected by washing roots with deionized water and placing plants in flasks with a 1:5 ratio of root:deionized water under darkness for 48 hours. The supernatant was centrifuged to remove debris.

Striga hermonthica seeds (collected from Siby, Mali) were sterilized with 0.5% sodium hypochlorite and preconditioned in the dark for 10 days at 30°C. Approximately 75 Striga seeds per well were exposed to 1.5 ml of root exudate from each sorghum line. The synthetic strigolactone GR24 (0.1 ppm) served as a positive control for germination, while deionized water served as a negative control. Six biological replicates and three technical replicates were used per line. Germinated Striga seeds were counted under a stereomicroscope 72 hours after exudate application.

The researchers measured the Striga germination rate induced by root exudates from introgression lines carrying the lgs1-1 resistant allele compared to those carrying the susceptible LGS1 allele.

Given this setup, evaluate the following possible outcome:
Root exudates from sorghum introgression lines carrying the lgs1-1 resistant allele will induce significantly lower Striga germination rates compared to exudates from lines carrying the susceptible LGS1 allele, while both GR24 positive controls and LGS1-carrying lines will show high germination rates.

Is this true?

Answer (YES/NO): YES